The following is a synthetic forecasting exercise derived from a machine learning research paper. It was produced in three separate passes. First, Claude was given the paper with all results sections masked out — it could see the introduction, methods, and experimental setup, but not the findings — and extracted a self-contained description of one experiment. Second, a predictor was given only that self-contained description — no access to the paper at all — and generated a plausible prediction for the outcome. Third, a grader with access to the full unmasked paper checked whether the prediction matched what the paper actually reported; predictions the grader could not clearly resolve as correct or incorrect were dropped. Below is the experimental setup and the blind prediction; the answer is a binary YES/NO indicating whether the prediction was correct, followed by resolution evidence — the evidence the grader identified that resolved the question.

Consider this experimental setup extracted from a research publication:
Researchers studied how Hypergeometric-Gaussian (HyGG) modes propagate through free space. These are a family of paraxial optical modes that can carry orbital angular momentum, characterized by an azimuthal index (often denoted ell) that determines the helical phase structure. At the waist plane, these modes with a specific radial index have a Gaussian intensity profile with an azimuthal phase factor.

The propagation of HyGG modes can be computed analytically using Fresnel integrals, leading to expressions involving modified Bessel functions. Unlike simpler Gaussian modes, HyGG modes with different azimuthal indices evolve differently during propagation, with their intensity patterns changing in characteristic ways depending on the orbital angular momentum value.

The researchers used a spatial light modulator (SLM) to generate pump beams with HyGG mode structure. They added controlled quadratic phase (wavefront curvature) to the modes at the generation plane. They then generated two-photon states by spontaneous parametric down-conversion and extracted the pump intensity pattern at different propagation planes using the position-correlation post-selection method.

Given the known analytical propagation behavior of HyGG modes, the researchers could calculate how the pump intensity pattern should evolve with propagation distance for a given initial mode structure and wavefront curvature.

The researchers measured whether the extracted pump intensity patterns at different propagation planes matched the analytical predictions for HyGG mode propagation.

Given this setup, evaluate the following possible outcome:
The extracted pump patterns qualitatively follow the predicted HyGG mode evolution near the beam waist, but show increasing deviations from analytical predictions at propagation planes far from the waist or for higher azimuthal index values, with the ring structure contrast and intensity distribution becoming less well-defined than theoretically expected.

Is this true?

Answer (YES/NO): NO